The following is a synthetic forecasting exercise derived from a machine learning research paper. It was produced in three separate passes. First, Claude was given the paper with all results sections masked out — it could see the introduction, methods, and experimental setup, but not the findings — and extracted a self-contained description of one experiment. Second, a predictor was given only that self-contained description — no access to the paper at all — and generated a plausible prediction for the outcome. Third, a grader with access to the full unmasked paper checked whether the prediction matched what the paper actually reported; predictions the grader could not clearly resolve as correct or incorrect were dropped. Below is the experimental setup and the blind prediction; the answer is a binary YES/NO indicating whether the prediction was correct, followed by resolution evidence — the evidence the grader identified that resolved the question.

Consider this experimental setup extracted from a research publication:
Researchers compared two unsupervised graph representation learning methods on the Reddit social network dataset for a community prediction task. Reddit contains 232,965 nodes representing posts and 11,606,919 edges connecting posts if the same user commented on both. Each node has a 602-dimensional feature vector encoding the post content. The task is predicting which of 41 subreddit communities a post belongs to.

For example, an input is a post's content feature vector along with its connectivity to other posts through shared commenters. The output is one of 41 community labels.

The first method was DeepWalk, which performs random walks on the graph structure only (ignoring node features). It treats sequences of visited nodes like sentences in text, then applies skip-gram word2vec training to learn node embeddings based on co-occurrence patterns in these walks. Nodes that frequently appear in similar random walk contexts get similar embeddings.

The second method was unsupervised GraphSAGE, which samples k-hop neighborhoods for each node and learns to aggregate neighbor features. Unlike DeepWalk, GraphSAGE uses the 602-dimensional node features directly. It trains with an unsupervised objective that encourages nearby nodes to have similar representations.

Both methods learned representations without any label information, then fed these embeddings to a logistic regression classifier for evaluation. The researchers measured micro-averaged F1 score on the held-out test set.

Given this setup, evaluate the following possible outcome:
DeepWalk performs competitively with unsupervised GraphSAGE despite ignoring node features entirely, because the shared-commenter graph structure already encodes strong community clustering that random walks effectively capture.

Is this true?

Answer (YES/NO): NO